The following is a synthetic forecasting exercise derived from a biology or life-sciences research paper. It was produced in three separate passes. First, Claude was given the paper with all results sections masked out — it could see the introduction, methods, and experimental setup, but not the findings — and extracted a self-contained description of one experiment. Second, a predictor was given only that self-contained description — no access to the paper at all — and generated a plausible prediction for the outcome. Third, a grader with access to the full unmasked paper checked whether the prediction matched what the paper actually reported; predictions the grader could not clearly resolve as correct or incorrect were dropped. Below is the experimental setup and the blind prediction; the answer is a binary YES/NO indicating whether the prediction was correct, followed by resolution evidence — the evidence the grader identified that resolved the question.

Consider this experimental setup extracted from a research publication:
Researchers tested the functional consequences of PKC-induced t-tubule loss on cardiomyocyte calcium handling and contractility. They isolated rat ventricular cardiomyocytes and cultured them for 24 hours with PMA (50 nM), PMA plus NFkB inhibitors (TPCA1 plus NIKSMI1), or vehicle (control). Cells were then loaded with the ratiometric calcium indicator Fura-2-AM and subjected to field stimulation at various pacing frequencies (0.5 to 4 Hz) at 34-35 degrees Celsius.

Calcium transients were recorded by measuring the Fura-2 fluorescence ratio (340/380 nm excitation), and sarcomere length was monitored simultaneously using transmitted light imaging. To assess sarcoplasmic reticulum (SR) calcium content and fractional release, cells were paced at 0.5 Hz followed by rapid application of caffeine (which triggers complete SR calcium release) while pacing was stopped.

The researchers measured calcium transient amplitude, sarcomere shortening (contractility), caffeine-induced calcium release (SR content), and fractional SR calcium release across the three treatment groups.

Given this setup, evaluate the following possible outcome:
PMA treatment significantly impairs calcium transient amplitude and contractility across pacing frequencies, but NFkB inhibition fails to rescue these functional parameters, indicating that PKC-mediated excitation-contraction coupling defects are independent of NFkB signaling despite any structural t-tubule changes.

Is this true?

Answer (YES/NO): NO